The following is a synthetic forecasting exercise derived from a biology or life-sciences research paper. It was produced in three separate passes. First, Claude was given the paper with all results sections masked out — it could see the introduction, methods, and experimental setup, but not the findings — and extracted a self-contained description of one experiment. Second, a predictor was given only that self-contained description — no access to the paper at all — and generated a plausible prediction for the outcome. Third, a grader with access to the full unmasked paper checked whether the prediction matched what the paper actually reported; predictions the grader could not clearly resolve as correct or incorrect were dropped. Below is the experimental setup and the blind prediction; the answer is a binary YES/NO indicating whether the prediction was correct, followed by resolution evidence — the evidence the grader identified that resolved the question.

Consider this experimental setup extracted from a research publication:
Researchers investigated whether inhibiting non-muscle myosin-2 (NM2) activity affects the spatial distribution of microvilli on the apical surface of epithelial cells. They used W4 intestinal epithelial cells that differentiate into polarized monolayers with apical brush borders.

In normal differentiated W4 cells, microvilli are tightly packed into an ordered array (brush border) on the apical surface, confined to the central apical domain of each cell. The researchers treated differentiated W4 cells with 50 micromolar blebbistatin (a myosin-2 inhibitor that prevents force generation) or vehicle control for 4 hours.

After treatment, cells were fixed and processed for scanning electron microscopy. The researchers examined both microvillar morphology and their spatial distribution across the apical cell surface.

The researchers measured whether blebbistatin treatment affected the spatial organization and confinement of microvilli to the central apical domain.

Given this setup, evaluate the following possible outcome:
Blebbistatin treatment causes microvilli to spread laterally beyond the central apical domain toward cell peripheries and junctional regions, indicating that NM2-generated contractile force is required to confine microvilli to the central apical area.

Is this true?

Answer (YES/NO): YES